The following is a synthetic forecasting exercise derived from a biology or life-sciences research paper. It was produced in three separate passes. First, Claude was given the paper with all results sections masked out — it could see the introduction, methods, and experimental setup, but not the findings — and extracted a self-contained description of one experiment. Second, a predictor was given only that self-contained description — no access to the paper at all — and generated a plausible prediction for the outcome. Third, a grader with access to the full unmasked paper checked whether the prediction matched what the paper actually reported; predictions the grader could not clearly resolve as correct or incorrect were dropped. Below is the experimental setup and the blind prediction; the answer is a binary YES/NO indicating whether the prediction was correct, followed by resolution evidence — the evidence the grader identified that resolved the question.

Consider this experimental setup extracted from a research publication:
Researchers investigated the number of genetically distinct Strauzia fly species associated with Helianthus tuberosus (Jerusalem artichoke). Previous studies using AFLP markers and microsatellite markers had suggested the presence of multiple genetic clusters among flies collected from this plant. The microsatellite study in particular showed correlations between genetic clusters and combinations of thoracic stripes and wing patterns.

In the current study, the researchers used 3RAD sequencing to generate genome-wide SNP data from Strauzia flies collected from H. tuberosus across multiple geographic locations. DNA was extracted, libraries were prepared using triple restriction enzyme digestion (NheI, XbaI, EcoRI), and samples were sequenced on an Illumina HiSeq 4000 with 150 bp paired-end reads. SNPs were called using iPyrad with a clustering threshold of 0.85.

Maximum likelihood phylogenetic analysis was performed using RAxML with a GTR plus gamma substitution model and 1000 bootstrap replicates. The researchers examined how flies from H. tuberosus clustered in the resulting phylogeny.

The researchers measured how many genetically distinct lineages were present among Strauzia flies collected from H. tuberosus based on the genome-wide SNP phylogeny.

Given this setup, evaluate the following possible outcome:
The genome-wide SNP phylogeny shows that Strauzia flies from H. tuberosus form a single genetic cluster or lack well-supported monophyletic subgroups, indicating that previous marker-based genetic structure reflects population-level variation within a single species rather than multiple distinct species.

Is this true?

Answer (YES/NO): NO